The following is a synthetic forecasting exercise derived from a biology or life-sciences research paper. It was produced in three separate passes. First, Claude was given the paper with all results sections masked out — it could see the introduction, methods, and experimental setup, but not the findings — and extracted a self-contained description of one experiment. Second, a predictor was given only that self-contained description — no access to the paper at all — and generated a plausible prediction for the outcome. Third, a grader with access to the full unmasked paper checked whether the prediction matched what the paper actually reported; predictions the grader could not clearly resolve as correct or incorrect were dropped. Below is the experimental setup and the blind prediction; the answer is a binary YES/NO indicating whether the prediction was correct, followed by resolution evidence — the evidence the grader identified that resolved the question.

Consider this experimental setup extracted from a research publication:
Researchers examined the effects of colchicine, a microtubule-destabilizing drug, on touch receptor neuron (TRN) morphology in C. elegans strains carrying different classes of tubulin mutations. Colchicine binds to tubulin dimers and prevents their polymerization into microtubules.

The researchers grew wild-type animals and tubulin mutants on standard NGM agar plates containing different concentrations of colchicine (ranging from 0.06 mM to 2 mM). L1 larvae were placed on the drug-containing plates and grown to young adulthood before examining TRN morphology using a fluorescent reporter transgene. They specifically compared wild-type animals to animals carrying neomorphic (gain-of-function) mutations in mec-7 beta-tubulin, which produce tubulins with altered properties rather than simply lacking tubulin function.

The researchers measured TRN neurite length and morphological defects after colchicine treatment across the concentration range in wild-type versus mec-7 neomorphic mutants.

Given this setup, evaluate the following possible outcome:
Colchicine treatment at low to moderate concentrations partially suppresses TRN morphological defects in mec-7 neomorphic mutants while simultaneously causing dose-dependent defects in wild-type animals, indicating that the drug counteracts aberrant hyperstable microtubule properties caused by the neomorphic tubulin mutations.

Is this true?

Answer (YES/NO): YES